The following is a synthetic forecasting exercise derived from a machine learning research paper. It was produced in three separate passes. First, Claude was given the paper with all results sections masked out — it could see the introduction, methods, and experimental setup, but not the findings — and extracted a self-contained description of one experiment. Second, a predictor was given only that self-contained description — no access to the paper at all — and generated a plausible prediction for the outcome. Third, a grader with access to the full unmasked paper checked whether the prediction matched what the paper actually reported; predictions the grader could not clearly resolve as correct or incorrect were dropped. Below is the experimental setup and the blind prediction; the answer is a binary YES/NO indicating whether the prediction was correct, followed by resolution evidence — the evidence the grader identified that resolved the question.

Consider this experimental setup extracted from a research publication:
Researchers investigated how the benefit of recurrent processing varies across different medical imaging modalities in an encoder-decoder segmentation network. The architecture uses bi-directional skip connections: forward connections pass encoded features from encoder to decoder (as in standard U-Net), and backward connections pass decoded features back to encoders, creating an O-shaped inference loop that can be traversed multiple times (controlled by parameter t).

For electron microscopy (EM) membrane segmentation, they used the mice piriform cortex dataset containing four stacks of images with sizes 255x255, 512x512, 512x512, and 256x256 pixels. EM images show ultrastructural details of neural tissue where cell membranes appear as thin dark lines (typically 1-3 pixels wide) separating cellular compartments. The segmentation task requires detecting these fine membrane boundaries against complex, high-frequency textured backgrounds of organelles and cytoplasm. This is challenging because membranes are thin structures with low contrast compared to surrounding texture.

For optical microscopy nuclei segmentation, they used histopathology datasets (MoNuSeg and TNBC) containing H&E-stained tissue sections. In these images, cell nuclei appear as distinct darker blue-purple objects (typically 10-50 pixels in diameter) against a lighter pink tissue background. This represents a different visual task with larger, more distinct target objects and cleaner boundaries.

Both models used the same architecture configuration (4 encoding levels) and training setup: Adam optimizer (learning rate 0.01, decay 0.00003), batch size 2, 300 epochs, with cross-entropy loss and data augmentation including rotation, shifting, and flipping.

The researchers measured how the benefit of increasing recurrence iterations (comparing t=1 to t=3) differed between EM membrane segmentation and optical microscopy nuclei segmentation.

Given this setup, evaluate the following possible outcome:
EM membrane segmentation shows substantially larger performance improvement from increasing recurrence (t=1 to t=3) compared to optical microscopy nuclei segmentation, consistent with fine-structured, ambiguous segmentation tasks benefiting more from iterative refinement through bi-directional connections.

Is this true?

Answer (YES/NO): NO